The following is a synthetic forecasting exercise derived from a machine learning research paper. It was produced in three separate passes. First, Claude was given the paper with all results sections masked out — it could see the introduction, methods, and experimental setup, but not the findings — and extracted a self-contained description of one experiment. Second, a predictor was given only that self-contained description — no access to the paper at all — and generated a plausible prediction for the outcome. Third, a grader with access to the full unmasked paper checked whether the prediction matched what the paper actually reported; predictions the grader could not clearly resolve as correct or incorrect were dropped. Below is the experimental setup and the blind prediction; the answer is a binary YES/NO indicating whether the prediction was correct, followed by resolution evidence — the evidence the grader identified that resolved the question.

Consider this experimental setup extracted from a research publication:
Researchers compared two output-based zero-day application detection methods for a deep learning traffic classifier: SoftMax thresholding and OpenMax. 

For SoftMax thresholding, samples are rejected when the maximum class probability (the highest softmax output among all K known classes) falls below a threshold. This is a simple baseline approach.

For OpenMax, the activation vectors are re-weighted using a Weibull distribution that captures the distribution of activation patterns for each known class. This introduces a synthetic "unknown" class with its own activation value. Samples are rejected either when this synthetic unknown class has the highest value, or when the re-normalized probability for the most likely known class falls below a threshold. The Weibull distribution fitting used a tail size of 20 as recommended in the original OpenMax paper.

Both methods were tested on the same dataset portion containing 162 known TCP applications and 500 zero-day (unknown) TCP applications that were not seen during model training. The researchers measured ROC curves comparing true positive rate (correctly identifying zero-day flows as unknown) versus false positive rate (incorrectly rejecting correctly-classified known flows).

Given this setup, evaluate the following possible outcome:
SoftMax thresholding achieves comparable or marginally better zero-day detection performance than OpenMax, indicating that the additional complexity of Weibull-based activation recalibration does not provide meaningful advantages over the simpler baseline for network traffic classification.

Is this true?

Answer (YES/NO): YES